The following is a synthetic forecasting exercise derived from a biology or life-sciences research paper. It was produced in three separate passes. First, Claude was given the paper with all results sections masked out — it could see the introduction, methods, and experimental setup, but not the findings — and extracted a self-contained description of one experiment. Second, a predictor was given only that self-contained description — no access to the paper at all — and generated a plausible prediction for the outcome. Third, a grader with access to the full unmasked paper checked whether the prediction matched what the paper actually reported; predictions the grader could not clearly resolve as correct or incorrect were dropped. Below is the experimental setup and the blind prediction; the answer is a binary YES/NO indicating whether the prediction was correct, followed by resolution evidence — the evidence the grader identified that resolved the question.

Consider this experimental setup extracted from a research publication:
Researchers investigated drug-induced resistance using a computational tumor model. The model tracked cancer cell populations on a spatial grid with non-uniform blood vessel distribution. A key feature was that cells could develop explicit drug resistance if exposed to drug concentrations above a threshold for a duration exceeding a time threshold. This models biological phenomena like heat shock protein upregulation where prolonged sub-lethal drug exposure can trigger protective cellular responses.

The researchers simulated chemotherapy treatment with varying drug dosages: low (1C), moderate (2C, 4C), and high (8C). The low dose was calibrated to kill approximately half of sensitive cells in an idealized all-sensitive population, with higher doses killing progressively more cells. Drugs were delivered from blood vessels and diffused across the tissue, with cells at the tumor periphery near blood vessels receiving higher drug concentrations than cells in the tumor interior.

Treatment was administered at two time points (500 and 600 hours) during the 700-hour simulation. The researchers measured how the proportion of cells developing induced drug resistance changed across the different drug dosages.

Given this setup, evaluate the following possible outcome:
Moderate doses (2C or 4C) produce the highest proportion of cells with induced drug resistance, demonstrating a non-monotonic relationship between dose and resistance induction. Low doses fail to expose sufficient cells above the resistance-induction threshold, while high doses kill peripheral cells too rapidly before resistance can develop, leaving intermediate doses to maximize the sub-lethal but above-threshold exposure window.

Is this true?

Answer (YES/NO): NO